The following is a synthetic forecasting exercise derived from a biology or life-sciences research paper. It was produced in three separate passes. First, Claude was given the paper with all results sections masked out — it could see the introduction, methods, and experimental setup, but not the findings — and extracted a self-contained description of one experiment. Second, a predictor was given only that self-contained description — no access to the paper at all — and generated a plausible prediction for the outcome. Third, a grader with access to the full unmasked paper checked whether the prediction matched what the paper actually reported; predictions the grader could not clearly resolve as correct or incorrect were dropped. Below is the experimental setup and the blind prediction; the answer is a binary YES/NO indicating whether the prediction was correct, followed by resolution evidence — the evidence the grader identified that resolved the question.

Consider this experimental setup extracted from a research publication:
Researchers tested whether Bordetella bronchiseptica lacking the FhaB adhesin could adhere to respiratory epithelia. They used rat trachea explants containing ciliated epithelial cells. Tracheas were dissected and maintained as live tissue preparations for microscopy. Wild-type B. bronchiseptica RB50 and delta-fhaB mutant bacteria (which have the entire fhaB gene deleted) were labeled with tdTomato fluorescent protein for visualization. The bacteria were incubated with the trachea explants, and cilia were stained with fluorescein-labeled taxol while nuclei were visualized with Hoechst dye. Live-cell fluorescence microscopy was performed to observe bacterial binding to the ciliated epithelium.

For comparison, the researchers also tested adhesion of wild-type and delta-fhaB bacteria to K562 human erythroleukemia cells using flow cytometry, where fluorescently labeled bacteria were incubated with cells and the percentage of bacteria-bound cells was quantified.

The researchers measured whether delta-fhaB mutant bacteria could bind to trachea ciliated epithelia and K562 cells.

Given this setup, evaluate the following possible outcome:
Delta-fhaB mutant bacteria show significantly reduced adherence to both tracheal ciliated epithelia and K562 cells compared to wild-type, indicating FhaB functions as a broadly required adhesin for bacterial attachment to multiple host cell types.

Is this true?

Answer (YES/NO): NO